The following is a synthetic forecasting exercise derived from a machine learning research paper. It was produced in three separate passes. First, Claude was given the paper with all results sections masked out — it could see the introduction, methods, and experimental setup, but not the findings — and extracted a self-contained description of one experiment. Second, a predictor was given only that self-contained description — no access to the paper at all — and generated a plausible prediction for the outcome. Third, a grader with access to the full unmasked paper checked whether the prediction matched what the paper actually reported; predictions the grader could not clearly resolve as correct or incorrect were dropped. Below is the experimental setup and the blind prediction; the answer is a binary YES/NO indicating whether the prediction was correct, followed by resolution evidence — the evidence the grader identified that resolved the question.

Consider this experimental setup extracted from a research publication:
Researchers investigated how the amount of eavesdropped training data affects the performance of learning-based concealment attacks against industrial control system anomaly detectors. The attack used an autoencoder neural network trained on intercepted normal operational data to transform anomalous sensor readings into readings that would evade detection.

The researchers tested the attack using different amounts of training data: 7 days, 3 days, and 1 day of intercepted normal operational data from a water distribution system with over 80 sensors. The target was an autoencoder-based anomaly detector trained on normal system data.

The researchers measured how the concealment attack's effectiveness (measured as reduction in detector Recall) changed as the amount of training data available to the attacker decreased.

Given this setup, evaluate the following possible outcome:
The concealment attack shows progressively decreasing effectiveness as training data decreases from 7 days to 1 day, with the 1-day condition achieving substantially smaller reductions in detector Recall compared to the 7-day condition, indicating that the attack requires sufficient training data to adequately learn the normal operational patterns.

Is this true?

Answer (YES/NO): NO